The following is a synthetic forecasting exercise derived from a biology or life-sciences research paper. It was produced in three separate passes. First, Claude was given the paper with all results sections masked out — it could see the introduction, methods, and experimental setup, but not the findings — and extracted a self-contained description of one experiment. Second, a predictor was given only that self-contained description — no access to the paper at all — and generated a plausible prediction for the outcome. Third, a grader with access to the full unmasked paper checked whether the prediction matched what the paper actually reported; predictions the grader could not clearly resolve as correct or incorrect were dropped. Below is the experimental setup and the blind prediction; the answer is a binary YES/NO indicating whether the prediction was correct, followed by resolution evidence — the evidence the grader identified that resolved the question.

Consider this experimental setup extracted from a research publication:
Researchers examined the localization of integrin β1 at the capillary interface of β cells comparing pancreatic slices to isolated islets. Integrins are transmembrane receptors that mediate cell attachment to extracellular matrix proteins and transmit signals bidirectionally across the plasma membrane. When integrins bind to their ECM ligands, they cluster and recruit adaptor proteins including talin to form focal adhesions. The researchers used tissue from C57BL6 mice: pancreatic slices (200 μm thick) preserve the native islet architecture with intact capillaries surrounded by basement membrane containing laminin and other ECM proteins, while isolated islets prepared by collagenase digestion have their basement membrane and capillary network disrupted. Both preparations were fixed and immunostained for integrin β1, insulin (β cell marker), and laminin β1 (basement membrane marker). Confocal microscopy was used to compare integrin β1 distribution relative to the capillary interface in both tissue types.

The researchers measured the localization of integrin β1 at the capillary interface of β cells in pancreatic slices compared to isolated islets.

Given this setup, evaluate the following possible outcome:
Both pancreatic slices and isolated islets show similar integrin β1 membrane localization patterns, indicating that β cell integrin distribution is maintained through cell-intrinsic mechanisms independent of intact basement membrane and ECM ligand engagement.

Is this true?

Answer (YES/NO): NO